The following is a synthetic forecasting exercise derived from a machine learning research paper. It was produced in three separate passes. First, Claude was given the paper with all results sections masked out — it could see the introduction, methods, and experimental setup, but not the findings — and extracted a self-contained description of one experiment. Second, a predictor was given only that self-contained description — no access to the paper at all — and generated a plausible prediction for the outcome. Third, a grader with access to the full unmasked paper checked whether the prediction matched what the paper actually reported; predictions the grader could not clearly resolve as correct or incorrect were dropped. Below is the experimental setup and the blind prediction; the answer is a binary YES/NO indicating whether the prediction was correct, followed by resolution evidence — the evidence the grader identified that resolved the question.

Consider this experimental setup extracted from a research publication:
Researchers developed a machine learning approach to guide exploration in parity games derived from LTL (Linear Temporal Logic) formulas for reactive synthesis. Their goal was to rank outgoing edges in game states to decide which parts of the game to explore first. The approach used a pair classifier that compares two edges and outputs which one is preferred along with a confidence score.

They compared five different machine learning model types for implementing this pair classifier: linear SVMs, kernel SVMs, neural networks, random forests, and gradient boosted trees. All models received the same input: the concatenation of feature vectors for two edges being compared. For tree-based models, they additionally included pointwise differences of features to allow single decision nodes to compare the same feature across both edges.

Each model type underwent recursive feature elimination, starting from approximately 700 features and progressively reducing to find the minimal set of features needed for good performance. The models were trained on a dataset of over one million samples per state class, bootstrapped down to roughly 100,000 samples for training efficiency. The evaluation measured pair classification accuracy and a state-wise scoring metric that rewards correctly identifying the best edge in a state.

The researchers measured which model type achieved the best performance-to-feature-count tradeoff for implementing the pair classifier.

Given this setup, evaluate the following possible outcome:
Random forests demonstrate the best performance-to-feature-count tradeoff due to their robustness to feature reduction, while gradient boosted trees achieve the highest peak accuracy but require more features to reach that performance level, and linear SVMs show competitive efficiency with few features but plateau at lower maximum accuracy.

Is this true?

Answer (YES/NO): NO